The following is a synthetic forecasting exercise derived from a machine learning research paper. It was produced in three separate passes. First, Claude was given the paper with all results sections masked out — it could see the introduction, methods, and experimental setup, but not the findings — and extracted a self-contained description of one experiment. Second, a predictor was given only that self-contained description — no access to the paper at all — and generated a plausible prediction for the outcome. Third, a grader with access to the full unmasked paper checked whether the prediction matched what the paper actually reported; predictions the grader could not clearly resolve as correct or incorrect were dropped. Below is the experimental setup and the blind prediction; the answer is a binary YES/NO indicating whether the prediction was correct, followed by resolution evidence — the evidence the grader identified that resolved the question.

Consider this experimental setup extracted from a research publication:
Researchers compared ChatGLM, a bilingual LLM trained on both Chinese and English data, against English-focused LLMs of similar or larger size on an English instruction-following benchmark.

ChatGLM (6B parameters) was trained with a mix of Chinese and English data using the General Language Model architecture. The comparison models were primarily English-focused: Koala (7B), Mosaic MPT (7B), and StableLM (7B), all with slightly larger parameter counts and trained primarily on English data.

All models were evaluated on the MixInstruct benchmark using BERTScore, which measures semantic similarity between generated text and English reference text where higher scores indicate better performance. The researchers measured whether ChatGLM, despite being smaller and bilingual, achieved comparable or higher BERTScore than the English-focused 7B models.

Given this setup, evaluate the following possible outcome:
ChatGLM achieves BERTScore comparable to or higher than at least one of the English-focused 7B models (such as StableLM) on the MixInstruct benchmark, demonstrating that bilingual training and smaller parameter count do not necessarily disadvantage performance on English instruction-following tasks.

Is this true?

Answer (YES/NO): YES